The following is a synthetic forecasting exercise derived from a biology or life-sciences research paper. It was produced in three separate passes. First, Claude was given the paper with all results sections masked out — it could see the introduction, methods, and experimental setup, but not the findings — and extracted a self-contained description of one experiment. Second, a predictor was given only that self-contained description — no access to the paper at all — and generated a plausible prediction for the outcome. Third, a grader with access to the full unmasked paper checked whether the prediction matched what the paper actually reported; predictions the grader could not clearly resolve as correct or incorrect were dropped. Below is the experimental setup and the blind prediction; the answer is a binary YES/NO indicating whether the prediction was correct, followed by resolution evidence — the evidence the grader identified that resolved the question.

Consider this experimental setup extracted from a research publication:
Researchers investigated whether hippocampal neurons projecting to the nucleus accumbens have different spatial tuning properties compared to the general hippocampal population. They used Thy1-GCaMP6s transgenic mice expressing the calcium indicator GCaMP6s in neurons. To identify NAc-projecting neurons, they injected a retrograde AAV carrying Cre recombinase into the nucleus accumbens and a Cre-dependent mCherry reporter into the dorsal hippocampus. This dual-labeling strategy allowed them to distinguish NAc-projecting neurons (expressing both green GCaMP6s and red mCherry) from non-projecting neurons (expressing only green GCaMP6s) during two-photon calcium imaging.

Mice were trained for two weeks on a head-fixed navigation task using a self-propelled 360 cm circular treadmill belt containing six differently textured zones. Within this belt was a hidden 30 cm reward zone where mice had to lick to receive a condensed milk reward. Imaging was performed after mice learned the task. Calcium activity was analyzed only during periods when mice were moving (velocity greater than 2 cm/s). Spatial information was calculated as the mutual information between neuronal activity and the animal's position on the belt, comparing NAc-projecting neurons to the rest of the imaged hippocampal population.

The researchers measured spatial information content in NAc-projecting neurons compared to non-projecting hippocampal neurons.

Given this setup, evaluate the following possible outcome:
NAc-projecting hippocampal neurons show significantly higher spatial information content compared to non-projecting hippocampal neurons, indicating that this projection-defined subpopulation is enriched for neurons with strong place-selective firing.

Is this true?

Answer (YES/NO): YES